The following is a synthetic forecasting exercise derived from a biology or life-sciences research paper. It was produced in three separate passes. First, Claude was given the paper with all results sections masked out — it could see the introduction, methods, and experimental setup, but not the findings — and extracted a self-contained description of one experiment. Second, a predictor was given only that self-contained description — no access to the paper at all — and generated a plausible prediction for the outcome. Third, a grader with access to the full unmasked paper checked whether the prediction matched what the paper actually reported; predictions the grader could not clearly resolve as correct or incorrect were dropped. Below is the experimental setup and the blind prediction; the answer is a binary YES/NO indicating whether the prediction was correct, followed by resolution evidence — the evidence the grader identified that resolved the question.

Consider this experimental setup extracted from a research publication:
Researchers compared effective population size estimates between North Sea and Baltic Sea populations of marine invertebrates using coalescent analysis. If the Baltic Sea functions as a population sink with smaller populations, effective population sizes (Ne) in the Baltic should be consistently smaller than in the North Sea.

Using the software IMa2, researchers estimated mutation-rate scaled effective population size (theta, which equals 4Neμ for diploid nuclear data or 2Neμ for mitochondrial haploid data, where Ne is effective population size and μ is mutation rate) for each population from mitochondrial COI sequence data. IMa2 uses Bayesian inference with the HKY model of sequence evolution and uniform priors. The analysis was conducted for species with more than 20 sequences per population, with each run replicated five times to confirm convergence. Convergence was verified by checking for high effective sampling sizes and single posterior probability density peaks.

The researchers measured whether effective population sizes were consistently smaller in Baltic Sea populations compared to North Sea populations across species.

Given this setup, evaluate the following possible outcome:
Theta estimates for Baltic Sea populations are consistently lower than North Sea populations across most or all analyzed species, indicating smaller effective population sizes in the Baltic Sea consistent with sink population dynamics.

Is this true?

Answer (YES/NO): NO